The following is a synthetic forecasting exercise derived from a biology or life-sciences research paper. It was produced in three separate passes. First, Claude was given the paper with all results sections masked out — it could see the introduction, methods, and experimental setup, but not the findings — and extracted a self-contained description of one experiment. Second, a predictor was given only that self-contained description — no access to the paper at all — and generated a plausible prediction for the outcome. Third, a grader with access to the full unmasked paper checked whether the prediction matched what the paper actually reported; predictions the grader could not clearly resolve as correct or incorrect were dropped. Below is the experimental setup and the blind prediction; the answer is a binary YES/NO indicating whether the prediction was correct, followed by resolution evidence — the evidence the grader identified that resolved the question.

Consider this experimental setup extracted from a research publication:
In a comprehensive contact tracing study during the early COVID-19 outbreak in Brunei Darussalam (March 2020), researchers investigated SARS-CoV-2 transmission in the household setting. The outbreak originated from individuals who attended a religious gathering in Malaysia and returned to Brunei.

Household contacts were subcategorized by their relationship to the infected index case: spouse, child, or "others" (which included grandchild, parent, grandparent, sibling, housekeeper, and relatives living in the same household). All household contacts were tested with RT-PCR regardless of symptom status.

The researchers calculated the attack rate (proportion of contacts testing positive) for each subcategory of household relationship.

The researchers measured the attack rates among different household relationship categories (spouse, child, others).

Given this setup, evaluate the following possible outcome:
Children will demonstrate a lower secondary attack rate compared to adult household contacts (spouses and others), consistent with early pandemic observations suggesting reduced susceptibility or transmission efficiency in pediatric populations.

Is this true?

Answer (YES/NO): NO